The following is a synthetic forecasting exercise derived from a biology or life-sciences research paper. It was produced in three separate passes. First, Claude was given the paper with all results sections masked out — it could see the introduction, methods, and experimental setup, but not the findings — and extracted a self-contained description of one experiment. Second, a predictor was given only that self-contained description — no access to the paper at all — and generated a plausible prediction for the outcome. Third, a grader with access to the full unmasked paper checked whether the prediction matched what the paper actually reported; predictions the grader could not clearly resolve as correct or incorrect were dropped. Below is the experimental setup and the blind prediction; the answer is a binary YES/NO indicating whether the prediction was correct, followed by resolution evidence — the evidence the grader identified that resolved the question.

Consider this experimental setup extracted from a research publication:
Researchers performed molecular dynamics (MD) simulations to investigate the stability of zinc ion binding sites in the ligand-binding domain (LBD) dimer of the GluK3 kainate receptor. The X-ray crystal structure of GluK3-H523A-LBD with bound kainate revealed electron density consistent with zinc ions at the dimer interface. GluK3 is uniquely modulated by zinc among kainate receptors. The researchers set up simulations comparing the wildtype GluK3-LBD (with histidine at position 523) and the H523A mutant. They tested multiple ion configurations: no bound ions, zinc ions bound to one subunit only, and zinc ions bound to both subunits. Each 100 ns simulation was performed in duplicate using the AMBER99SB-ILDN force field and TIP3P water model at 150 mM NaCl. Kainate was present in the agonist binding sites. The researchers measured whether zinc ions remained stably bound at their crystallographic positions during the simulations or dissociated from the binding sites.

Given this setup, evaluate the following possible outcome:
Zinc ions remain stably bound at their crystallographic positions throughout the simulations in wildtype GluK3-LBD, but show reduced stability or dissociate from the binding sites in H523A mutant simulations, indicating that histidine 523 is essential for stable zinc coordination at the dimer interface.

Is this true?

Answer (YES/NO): NO